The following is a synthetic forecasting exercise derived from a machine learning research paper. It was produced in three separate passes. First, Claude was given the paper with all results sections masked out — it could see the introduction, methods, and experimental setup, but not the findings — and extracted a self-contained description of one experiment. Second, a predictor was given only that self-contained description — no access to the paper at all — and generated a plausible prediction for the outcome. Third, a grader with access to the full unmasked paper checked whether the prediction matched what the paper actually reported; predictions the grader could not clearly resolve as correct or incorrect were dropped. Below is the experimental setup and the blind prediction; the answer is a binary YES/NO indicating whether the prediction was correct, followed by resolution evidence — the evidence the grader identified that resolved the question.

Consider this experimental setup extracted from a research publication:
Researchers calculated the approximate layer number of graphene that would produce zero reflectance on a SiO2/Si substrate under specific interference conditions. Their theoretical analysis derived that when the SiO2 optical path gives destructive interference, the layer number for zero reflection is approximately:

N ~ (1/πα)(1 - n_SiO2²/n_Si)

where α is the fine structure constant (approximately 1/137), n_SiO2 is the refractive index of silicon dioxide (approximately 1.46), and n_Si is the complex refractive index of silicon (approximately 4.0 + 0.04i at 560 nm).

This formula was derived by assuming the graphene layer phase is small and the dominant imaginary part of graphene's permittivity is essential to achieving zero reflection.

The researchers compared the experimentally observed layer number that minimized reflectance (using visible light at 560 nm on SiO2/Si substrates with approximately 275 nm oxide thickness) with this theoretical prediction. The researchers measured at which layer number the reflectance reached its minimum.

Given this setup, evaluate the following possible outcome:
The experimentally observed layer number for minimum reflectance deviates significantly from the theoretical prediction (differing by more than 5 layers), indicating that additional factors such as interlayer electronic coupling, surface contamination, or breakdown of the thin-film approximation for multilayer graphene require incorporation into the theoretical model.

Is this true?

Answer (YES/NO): NO